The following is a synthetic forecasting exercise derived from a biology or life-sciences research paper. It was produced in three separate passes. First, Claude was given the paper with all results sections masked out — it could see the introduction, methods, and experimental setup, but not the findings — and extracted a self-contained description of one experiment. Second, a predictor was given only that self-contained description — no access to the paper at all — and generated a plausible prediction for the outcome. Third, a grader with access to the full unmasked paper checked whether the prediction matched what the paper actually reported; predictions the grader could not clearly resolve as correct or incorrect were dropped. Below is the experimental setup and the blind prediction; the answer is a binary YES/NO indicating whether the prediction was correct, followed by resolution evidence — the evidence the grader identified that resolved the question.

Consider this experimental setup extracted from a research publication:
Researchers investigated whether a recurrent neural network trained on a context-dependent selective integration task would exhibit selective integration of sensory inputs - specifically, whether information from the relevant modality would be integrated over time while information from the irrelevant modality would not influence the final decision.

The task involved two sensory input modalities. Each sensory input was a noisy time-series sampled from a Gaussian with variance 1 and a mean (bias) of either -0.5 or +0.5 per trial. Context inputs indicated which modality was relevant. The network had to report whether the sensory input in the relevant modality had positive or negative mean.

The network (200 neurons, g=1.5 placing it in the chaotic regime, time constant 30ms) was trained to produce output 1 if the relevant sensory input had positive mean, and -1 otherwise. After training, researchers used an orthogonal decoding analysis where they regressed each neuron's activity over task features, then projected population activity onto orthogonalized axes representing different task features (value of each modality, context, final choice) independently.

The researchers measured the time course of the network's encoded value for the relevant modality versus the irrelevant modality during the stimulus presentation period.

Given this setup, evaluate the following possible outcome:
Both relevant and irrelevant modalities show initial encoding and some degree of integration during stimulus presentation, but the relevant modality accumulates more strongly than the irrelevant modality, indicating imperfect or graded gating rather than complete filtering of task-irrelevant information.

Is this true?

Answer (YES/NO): NO